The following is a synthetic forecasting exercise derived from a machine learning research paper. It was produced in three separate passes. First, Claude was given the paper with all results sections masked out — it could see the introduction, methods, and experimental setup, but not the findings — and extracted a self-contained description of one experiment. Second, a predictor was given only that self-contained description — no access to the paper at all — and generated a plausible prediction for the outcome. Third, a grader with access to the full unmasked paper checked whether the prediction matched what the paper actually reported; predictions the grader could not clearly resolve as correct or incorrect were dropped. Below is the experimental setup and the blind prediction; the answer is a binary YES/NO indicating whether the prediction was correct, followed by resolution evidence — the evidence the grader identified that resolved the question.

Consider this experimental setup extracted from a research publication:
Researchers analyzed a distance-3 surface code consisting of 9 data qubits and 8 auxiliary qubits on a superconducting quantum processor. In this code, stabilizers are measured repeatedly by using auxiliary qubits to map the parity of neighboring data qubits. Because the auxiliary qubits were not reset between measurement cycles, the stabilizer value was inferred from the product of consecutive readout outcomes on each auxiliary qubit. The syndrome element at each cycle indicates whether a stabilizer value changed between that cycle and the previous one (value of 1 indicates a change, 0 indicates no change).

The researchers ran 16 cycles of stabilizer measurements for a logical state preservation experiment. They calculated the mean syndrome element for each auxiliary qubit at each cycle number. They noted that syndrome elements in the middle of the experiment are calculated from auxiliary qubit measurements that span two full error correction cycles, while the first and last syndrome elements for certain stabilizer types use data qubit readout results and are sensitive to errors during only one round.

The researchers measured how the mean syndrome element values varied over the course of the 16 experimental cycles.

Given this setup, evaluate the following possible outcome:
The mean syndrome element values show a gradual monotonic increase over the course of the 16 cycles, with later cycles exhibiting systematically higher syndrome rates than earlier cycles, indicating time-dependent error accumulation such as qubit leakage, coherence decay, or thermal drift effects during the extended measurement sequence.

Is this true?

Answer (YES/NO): YES